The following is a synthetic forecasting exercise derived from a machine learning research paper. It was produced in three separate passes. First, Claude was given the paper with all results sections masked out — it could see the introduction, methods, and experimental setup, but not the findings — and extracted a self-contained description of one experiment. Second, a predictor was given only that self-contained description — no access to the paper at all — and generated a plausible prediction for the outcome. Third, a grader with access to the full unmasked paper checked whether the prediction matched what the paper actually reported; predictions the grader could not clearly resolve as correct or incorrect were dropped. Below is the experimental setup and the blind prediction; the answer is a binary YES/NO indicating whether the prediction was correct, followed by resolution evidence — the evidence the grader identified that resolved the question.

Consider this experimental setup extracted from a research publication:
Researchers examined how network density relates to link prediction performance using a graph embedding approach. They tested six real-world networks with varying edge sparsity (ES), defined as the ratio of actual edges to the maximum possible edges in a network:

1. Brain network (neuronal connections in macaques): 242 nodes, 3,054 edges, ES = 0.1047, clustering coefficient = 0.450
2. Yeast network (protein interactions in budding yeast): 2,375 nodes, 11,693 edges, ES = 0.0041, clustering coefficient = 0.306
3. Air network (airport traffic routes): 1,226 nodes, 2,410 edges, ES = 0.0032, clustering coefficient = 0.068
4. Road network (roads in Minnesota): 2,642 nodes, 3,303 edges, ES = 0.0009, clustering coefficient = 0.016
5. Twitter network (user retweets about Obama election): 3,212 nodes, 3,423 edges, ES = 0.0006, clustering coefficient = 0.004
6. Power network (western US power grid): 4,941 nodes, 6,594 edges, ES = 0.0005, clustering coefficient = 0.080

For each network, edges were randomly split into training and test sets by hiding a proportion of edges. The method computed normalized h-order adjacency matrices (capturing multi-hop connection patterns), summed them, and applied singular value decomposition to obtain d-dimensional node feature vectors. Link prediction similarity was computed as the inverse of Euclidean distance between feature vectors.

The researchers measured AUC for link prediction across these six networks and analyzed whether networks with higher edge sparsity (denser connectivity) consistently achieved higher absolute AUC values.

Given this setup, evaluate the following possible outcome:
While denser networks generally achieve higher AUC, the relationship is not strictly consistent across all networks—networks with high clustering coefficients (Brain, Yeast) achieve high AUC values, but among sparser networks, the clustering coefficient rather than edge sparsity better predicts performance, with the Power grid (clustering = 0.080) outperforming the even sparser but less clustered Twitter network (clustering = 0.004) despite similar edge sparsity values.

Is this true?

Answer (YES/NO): NO